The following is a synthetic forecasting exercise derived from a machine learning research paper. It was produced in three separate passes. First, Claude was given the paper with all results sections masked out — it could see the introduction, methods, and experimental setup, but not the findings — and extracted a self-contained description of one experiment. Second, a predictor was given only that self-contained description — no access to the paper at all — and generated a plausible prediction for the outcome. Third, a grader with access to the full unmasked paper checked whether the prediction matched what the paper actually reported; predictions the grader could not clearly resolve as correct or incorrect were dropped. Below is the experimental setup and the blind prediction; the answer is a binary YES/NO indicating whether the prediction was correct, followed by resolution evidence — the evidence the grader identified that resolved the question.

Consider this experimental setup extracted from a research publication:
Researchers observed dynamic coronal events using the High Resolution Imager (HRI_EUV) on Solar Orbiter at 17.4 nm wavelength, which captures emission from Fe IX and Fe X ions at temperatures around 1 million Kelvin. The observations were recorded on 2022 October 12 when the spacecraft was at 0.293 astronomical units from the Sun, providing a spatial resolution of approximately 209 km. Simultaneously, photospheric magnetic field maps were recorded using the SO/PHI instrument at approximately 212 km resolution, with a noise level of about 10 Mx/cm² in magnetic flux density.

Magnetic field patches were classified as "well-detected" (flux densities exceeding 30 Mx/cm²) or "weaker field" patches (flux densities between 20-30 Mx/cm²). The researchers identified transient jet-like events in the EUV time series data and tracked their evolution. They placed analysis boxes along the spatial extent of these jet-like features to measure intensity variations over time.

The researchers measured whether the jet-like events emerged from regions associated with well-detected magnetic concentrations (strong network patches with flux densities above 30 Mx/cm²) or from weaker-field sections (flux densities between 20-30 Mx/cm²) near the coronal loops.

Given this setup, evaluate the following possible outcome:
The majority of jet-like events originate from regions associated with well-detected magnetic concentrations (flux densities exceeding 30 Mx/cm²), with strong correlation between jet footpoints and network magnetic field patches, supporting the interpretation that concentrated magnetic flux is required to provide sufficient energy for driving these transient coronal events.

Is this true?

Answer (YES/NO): NO